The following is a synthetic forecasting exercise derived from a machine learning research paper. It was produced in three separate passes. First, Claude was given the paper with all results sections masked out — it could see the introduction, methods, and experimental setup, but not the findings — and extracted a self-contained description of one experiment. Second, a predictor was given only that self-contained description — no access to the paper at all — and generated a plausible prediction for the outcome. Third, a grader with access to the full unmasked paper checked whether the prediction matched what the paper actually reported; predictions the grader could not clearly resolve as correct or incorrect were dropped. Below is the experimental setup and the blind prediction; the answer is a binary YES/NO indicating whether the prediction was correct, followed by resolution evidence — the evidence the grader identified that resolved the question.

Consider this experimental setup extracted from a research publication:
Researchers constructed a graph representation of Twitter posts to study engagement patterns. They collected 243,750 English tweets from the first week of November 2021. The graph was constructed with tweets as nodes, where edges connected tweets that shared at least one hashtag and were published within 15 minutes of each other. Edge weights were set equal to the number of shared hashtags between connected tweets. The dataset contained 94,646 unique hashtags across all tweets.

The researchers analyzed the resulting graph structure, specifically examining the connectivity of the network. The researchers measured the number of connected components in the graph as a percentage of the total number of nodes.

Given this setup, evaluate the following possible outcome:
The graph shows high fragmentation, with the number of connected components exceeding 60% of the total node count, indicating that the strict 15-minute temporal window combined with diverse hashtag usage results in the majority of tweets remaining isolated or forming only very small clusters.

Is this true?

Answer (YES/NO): NO